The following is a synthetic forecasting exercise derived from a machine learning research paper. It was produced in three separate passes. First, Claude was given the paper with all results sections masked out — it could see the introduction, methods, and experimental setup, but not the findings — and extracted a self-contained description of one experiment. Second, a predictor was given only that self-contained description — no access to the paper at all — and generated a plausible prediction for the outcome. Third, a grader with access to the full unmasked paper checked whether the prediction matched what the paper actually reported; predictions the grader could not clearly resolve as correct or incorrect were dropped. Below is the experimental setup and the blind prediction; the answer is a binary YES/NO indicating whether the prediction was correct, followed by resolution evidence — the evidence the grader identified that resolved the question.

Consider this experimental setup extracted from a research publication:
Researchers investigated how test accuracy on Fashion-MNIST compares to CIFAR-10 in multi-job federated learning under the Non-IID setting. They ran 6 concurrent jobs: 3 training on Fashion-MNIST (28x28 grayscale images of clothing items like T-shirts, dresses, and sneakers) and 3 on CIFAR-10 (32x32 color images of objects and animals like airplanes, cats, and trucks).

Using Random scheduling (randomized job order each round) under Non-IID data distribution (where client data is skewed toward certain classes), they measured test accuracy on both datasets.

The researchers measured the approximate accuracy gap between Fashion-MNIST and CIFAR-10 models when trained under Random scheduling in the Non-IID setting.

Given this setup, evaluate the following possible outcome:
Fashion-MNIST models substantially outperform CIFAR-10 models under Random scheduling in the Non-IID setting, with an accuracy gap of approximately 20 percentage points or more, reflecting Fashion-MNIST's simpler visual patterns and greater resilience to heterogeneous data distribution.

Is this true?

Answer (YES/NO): YES